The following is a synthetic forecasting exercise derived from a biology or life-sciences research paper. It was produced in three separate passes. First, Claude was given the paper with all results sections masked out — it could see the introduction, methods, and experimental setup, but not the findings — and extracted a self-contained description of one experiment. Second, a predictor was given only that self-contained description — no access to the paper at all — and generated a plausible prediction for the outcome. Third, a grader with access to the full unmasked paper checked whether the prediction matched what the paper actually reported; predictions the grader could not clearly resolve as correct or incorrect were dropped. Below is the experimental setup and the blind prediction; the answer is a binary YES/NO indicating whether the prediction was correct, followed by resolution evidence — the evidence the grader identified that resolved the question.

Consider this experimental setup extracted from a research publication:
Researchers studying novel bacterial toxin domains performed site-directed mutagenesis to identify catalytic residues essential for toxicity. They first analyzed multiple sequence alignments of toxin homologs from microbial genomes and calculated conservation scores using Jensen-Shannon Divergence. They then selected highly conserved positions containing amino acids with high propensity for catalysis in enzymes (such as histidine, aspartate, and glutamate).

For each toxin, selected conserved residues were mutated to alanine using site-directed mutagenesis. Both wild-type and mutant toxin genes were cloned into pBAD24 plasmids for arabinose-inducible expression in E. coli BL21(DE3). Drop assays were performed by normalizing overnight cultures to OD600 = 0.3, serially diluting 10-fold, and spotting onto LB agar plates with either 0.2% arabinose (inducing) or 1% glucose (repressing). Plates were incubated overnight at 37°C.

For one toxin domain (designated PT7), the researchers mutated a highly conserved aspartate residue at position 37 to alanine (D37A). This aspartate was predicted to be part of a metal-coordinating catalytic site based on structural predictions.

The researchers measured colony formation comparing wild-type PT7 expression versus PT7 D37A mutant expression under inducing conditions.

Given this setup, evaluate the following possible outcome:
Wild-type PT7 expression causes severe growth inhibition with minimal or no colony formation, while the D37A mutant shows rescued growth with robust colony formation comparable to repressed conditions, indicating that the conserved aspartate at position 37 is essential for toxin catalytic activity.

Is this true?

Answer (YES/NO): NO